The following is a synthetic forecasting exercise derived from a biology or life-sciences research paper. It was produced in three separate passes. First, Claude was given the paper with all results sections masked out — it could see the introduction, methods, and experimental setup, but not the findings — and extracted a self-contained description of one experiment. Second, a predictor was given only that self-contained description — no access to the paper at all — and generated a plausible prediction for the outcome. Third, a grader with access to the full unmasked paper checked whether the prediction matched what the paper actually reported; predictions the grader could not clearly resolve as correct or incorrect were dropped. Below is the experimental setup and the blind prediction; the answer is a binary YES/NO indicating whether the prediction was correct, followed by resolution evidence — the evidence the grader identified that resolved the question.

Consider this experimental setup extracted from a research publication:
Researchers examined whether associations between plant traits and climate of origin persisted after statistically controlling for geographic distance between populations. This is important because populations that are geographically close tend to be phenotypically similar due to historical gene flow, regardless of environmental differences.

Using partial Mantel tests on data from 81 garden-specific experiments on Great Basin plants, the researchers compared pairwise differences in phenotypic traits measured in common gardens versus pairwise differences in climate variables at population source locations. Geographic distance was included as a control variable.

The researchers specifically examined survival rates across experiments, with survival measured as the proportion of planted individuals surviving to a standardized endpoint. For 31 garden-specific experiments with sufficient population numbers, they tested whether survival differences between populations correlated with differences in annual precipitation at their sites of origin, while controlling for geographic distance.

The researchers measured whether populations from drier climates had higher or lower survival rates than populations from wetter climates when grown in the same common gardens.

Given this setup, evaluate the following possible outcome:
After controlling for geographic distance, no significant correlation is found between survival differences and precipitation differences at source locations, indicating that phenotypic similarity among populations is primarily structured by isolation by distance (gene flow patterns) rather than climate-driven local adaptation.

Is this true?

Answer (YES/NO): NO